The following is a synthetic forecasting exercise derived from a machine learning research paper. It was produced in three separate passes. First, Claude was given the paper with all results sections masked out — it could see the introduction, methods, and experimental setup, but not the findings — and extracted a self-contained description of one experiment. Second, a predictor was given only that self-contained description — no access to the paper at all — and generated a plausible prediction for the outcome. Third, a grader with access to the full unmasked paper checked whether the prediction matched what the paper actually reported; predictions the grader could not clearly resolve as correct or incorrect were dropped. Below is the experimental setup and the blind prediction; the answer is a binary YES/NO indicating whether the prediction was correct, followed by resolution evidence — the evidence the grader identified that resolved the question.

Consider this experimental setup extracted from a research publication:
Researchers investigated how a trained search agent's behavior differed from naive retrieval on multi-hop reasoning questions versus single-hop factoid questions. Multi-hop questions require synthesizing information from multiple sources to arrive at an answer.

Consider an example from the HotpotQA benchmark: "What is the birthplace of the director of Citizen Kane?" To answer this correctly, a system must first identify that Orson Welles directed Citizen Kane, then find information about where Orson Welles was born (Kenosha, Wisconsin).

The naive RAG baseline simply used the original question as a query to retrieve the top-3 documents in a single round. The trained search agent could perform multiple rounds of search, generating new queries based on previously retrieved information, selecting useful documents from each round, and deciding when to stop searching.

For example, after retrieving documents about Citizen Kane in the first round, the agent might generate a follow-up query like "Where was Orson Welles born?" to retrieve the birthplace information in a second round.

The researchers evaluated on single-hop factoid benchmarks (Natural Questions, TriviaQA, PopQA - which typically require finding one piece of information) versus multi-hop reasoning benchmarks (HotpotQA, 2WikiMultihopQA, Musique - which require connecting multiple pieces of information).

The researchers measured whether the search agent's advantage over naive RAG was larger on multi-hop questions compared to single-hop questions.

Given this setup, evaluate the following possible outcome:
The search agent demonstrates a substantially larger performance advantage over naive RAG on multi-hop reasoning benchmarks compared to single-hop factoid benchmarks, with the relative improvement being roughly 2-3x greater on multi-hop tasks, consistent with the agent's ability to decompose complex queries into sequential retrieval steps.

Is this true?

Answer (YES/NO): NO